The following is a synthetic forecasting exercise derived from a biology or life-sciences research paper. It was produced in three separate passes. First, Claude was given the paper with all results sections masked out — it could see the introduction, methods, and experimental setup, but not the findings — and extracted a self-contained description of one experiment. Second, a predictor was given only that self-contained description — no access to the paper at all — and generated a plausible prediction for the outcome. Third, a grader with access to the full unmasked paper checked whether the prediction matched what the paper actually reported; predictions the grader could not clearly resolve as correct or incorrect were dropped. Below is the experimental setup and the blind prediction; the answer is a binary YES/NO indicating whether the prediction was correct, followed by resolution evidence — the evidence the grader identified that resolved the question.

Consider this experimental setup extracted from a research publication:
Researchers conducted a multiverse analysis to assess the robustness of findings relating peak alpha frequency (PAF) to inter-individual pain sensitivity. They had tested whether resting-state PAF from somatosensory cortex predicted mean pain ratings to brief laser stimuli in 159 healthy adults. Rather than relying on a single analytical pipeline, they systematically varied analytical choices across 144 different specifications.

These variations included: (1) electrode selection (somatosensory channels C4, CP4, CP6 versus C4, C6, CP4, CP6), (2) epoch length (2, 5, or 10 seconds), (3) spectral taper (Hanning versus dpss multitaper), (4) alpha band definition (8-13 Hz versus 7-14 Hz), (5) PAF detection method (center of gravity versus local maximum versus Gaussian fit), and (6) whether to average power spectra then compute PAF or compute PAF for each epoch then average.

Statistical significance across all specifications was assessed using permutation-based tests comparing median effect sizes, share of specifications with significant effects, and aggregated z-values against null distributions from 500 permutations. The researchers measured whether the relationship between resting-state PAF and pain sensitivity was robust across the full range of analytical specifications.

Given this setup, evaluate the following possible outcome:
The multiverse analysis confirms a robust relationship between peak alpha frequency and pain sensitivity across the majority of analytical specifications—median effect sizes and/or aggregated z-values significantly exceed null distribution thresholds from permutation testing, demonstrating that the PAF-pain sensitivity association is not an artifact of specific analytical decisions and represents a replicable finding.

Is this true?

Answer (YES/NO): NO